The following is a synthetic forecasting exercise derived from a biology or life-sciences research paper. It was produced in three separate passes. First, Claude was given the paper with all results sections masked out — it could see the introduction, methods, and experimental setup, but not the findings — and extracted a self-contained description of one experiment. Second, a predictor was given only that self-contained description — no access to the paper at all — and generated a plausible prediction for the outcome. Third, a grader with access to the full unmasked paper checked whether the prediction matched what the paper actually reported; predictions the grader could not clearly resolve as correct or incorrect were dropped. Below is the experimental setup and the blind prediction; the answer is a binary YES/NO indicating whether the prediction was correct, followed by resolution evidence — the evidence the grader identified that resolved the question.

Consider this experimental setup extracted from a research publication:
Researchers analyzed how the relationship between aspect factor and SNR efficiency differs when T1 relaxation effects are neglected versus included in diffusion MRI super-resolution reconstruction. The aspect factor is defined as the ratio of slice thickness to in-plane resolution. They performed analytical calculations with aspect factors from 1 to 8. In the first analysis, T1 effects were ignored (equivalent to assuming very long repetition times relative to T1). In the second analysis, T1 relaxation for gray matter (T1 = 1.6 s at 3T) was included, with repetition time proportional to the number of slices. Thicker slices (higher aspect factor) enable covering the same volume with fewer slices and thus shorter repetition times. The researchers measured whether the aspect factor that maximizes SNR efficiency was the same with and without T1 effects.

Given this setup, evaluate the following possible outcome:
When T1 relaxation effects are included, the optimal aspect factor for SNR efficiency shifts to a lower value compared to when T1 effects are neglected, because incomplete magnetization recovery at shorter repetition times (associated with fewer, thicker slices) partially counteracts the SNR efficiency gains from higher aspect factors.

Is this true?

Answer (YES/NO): YES